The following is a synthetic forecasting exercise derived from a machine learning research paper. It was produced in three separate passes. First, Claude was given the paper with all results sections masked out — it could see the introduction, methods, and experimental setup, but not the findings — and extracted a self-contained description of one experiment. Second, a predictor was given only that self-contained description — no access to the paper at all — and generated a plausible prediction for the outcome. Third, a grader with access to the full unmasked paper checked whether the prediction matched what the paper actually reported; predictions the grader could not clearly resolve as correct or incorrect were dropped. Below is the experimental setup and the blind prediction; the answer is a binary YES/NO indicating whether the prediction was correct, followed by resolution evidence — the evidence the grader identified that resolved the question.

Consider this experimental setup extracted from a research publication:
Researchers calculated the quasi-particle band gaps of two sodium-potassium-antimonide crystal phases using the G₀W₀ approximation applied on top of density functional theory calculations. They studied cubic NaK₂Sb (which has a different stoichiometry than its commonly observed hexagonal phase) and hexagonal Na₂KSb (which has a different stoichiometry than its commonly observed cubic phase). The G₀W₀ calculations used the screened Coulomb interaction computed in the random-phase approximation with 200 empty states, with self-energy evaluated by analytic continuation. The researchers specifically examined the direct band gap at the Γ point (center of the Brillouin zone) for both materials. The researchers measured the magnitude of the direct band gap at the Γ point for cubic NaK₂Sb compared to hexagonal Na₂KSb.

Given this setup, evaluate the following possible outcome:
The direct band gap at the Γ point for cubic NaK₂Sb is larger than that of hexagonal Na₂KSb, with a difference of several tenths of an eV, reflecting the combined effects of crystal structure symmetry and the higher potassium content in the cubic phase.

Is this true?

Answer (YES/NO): NO